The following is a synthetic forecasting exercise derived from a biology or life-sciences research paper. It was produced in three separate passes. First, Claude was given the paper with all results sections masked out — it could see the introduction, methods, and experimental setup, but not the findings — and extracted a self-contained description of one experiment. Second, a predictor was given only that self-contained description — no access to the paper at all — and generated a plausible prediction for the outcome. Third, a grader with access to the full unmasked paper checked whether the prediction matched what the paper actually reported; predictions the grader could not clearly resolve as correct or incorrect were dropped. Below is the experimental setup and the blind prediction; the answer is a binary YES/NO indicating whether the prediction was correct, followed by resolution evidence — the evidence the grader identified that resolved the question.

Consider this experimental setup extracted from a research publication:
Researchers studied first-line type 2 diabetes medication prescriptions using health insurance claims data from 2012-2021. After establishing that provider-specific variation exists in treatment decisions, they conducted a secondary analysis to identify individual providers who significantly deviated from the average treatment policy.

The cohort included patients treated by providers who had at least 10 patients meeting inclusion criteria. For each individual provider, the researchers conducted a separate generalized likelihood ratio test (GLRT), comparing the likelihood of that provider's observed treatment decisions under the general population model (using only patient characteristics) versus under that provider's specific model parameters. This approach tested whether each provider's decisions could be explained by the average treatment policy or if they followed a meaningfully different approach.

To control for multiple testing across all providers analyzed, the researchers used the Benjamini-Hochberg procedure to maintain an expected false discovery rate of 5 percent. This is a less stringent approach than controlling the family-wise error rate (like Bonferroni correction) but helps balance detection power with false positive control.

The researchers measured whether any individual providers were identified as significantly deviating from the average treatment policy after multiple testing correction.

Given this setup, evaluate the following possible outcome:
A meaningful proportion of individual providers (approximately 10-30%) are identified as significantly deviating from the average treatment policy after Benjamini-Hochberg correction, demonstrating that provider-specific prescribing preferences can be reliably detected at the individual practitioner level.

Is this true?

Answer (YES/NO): NO